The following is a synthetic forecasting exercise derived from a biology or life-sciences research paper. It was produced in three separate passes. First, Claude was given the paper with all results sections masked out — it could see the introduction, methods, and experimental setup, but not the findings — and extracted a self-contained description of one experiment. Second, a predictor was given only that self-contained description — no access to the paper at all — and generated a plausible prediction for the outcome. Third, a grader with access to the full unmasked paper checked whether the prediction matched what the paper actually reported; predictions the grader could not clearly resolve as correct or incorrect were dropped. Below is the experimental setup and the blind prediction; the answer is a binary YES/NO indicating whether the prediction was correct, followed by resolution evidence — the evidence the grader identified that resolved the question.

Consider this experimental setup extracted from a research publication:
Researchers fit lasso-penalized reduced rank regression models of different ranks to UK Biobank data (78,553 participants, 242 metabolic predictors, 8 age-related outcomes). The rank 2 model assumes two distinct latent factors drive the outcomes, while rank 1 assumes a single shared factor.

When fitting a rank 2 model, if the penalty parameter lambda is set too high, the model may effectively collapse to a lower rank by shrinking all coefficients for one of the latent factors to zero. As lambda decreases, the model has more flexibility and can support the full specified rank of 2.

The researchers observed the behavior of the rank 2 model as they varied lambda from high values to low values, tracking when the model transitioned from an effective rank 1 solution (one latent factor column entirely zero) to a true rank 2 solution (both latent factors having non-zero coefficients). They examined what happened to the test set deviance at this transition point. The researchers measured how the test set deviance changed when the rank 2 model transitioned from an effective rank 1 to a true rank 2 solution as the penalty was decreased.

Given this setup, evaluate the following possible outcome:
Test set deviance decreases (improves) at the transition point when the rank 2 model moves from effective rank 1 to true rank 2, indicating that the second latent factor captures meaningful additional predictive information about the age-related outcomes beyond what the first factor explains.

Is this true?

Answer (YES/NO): NO